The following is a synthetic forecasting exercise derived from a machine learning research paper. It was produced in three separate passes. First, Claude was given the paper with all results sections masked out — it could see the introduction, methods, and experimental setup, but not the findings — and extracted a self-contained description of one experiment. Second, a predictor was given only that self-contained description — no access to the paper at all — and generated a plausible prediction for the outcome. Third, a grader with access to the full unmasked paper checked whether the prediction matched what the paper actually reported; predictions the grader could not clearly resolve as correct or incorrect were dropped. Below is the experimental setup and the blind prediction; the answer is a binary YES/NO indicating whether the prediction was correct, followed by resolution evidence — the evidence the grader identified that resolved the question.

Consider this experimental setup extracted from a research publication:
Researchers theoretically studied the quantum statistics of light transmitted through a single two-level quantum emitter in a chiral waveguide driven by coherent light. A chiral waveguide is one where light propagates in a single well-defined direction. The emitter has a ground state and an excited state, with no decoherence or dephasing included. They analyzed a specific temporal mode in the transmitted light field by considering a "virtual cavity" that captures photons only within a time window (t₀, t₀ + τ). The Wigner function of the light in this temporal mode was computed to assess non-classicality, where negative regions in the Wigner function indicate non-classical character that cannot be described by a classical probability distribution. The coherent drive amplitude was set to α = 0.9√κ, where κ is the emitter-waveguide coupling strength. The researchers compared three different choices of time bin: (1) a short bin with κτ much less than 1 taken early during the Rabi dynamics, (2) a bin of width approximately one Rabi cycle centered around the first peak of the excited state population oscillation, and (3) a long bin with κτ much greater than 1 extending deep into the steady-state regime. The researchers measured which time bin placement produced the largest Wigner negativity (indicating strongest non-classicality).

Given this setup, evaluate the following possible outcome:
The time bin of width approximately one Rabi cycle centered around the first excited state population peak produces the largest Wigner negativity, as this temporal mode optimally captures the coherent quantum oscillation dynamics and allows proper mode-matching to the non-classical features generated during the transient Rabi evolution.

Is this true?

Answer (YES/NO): YES